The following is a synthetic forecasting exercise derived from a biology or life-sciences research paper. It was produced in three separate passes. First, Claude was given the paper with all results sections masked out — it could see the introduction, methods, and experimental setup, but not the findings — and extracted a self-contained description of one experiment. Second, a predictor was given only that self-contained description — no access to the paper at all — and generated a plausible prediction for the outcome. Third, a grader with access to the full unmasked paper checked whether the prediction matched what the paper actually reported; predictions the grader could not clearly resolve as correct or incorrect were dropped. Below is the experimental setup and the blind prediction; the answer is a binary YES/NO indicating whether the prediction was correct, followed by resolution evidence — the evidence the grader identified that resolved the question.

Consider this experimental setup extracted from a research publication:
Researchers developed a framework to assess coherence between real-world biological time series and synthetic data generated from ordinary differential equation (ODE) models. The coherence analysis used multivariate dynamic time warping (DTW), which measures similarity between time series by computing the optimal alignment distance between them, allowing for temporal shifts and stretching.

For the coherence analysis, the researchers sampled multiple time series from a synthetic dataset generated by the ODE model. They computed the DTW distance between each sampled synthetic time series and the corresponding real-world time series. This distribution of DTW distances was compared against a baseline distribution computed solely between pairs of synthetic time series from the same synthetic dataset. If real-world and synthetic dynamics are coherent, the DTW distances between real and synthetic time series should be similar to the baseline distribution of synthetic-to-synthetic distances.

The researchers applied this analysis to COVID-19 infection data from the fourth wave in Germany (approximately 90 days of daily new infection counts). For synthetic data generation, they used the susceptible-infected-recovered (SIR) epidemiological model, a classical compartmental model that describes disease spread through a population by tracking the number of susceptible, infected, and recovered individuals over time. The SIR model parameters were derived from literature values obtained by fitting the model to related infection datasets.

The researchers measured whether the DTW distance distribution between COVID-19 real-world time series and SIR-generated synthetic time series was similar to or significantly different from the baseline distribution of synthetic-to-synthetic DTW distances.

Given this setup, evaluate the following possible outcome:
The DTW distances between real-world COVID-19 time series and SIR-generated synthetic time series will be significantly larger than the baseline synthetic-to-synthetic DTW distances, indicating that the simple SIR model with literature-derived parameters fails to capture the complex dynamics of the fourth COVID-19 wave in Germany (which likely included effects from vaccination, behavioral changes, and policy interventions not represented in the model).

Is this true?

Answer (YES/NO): NO